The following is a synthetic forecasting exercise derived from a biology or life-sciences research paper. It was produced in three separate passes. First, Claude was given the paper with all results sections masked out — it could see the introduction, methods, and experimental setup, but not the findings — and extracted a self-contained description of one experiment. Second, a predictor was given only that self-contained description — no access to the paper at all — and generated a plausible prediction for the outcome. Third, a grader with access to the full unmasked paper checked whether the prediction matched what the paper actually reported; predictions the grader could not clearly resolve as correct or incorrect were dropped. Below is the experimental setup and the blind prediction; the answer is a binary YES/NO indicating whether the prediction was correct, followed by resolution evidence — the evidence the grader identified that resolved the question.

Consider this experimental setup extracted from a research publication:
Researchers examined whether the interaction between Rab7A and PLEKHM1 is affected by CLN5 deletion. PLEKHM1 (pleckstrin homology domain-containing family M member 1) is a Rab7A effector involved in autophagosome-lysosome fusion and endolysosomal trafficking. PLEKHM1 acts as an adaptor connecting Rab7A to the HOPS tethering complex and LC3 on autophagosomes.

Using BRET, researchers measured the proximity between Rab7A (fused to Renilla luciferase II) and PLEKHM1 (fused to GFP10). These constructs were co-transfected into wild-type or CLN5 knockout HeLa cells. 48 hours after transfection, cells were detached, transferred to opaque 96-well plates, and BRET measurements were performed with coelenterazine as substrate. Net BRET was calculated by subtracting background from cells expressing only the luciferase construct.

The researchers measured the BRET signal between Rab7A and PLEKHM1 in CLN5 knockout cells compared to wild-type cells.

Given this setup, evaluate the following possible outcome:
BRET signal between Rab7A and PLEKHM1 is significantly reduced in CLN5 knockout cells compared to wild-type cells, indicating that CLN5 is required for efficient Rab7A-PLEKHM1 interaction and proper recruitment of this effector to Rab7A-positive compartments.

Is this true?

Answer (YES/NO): NO